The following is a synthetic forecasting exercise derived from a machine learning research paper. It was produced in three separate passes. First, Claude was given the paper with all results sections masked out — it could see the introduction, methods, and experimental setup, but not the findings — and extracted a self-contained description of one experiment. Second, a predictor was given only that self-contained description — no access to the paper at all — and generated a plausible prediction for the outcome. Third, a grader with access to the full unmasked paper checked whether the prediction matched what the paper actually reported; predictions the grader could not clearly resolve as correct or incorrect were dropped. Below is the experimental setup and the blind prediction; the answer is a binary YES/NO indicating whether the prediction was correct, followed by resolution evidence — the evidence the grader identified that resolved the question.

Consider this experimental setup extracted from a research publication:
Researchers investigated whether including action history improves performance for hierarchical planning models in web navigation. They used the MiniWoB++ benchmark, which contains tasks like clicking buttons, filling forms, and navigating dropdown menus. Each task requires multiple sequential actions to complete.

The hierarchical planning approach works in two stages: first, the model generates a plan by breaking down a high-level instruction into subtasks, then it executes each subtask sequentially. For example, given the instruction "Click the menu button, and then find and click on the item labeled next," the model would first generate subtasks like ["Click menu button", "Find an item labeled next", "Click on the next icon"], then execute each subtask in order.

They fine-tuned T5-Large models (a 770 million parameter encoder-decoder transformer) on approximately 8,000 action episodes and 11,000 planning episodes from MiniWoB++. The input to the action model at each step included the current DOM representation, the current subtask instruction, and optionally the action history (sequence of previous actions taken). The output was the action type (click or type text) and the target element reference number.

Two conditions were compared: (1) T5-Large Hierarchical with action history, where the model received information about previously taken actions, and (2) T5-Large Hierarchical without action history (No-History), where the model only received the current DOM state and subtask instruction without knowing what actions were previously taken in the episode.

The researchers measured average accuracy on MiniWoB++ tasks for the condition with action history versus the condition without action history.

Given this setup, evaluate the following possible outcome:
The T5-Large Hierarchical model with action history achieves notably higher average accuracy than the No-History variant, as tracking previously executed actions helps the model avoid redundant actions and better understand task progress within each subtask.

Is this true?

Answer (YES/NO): NO